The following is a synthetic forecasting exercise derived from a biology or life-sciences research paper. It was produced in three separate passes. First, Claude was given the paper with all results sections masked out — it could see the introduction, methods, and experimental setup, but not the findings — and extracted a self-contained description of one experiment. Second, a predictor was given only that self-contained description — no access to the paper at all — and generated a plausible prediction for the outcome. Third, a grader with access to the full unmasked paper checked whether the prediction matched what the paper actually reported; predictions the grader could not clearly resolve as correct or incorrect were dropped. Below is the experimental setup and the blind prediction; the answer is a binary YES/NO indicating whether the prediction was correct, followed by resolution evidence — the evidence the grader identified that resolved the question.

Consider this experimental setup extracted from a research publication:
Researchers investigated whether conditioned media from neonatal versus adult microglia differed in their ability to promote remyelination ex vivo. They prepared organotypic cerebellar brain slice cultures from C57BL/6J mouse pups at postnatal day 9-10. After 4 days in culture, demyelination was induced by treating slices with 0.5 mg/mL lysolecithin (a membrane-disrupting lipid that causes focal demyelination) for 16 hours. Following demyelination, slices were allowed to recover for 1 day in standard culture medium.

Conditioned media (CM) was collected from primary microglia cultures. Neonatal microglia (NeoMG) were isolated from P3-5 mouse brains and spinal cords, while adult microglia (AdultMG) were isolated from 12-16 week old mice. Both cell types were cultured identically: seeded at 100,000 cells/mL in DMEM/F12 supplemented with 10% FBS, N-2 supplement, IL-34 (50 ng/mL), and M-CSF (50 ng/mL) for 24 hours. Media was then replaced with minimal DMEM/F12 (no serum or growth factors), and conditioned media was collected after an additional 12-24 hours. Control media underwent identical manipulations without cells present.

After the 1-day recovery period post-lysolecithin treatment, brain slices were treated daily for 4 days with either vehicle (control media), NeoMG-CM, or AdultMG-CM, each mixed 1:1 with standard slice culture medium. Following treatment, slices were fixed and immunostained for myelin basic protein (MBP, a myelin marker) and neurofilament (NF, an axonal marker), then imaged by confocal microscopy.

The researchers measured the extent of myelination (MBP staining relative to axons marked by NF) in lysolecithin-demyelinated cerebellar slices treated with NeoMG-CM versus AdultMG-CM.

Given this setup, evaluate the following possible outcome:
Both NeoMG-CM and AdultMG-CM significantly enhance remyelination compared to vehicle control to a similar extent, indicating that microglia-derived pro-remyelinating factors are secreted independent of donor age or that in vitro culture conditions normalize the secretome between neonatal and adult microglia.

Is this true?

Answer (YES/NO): NO